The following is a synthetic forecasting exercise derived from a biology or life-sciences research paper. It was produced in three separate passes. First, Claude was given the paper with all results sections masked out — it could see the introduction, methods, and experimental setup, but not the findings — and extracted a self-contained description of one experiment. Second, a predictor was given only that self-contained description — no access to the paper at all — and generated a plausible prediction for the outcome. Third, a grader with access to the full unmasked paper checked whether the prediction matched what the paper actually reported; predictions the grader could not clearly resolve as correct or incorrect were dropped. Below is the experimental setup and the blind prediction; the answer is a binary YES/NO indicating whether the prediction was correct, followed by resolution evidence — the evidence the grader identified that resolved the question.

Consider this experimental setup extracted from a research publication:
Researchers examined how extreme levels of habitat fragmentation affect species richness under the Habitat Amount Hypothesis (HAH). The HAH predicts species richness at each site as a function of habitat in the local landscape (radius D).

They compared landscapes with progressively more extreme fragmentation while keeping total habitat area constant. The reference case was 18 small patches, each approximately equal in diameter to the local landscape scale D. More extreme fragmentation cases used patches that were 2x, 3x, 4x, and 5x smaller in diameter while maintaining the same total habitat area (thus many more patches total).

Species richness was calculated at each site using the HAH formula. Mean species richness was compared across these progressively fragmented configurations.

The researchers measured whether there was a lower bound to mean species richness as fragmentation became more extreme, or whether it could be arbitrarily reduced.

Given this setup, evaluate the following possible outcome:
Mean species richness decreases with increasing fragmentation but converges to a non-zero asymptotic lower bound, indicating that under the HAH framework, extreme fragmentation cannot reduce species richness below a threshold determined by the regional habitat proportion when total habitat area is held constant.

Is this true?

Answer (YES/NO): NO